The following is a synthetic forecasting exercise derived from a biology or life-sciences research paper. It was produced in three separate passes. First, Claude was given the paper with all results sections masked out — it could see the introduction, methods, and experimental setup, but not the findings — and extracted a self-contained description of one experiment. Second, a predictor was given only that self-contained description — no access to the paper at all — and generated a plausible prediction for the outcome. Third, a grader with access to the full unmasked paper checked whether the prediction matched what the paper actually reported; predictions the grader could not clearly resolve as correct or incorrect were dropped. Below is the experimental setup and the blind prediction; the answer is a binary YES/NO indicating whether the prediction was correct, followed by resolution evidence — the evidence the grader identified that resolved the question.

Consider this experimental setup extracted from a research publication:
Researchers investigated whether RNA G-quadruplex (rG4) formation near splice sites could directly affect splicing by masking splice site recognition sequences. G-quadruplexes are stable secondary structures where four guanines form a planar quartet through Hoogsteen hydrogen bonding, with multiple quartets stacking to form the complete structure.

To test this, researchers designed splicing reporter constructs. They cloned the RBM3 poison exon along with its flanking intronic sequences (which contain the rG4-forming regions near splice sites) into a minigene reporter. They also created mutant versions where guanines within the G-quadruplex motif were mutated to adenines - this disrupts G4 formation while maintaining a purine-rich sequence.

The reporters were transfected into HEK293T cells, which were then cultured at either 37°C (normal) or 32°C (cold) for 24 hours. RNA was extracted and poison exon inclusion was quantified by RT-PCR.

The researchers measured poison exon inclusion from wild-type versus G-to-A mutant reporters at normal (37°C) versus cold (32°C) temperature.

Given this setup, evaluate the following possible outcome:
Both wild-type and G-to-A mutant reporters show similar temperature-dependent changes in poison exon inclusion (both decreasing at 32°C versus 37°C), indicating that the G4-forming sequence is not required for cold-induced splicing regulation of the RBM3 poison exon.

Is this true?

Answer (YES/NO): NO